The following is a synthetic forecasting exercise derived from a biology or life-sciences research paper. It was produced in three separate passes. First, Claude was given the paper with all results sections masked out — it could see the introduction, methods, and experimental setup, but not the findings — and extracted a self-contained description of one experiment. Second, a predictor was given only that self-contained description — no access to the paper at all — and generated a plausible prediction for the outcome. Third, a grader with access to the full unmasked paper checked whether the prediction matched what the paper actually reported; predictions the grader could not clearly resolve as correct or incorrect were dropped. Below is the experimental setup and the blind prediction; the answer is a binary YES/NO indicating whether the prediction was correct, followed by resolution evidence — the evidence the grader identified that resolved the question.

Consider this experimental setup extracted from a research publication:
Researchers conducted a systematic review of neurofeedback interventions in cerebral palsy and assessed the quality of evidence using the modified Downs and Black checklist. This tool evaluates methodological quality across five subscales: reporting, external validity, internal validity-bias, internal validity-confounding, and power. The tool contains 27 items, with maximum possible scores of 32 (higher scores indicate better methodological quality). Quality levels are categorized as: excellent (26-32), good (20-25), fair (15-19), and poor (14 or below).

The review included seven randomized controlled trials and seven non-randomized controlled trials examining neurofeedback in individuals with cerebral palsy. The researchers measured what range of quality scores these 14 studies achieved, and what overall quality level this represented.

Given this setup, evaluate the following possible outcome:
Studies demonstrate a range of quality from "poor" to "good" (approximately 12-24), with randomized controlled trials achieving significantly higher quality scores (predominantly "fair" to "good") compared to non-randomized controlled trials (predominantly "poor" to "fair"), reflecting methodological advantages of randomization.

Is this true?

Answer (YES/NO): NO